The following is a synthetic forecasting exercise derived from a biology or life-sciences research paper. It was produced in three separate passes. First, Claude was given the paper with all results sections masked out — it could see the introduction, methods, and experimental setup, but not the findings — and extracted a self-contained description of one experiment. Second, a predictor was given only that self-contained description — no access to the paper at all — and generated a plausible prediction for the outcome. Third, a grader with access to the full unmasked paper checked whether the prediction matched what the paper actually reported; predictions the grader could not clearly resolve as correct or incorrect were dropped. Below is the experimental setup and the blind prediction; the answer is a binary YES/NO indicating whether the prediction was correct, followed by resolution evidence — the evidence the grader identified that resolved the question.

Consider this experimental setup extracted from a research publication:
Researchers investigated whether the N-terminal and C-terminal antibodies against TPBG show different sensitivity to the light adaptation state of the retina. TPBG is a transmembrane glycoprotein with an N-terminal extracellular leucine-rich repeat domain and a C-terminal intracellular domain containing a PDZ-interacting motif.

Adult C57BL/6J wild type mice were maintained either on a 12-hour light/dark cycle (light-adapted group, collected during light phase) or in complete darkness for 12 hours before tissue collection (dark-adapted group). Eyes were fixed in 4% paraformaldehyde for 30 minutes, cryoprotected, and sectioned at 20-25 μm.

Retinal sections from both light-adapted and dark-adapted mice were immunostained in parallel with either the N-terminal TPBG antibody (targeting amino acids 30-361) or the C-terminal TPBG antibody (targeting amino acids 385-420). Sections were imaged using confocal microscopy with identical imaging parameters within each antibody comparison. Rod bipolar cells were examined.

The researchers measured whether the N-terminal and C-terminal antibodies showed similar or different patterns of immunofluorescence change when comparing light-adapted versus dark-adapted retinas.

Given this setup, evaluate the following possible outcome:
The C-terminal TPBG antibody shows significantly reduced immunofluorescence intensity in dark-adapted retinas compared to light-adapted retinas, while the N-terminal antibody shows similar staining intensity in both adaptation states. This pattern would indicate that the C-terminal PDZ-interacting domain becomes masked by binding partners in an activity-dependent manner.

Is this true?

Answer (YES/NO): YES